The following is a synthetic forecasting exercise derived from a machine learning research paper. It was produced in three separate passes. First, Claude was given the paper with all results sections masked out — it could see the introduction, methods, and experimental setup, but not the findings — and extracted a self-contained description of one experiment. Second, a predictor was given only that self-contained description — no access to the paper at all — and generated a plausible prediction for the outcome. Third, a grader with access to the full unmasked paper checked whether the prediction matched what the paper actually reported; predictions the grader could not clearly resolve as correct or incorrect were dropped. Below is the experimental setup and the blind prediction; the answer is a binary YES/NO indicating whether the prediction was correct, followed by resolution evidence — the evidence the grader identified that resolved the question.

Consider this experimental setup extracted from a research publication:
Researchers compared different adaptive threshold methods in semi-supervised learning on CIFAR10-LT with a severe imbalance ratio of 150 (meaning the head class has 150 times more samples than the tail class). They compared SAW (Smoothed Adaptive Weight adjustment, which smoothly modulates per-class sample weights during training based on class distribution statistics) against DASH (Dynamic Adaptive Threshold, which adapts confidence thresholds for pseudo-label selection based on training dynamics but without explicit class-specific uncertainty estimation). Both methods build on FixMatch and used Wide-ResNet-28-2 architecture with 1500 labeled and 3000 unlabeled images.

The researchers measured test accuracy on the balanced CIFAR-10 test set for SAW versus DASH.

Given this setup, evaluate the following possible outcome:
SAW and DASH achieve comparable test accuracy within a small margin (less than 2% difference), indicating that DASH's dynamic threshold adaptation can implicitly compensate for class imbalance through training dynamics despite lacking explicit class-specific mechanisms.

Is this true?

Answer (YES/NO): NO